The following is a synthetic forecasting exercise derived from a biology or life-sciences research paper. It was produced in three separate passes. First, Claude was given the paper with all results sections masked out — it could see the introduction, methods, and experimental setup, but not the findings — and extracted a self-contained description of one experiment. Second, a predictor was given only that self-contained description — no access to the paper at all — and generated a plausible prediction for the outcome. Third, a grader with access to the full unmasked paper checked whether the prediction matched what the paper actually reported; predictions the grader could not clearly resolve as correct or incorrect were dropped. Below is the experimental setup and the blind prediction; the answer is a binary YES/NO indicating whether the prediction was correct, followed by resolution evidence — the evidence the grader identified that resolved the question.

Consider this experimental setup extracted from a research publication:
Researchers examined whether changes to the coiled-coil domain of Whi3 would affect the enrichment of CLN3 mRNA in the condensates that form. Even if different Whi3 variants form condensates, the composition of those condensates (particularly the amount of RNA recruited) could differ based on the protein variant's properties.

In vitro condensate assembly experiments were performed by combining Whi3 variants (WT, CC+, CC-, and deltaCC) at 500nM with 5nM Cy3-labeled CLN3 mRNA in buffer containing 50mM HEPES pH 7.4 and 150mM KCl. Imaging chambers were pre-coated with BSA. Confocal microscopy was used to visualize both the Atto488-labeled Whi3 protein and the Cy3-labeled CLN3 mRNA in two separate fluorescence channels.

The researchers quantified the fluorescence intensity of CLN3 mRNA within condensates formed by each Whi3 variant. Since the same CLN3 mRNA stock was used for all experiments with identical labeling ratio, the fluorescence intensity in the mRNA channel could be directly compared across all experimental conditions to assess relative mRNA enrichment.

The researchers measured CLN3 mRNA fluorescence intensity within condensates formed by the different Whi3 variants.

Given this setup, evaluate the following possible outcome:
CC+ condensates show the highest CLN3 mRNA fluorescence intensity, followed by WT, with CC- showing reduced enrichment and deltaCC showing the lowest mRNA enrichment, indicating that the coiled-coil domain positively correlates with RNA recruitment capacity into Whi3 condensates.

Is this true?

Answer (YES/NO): NO